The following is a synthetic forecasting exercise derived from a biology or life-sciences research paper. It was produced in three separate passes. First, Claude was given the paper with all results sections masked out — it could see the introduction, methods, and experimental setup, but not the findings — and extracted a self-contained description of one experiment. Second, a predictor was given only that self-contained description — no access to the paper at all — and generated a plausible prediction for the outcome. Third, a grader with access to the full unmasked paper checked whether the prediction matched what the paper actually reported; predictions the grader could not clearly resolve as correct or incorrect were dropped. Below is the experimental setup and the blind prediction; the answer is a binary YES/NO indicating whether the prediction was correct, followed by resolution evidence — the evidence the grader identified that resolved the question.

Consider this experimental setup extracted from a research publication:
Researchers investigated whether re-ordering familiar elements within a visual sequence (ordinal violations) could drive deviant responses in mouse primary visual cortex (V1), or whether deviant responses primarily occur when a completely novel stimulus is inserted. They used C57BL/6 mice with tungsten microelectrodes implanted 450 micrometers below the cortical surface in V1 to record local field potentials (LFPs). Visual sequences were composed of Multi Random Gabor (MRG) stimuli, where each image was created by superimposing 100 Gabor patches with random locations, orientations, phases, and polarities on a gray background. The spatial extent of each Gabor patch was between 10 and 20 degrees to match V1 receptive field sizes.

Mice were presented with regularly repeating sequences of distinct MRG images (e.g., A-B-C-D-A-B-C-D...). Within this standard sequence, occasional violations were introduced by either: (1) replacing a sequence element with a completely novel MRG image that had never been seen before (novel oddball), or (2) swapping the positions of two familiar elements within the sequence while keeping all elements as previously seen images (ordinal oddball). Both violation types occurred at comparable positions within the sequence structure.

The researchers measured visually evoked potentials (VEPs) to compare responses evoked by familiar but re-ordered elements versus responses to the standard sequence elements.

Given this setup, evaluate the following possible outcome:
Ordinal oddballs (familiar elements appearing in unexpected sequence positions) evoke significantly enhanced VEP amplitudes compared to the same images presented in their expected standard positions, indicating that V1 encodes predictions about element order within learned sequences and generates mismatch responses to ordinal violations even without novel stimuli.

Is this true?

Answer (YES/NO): YES